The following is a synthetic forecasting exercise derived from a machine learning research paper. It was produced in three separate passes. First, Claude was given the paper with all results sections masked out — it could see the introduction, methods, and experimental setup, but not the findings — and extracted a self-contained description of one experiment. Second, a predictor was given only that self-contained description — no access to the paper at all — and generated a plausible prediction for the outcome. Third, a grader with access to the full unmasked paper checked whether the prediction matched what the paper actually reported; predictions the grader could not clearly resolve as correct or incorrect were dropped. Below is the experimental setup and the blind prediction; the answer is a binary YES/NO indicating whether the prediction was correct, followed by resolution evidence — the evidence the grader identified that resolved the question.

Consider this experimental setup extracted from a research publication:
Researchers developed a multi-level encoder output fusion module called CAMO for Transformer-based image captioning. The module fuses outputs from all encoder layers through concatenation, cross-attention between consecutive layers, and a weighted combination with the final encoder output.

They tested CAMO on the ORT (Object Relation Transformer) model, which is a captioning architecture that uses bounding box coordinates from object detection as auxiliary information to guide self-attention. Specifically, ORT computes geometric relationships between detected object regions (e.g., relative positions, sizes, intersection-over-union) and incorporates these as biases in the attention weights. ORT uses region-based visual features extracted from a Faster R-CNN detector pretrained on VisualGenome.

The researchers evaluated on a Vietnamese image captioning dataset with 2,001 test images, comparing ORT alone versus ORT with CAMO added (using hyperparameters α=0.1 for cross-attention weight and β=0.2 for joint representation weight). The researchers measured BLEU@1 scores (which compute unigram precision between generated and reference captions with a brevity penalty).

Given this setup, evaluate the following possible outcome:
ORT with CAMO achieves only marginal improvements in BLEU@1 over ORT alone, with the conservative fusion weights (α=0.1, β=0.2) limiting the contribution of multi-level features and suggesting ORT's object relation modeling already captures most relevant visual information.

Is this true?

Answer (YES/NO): NO